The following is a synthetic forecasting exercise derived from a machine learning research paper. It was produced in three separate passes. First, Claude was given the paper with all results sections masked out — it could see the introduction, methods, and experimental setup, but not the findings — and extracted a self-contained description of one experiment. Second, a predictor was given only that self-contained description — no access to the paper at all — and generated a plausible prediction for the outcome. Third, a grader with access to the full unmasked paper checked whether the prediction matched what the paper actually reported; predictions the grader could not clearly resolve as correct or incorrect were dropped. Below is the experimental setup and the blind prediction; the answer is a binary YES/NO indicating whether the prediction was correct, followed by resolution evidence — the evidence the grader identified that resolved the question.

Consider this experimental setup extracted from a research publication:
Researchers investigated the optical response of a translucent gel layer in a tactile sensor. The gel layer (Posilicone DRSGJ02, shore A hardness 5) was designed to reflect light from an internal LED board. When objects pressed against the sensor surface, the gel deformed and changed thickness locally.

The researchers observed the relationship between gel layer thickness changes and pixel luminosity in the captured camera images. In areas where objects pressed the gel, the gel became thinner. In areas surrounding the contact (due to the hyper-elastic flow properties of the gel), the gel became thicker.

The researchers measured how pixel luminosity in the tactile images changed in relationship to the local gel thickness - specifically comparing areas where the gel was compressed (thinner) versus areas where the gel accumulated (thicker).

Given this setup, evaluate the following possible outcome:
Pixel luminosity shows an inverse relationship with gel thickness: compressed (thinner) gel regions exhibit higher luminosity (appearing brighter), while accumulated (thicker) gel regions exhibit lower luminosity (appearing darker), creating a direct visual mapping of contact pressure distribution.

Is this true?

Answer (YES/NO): NO